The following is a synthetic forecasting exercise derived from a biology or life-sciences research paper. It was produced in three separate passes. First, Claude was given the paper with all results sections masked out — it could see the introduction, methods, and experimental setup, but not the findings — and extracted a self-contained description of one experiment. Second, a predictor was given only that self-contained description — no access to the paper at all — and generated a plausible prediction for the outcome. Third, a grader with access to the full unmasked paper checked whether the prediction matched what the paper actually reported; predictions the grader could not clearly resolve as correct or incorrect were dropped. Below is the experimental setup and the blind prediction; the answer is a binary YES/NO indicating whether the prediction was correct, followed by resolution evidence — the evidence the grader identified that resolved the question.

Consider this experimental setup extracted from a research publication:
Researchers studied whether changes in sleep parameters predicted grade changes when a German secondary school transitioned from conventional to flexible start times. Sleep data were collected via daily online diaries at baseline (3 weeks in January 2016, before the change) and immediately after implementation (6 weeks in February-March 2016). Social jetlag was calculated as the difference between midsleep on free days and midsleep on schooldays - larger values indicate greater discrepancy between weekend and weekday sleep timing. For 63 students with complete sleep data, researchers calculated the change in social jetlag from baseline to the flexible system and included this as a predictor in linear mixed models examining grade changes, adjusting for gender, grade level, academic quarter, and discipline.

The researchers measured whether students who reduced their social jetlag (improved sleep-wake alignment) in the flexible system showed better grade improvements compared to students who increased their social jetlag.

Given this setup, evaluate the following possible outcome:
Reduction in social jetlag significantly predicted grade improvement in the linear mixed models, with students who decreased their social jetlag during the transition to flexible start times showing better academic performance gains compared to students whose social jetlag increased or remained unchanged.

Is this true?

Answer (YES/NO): NO